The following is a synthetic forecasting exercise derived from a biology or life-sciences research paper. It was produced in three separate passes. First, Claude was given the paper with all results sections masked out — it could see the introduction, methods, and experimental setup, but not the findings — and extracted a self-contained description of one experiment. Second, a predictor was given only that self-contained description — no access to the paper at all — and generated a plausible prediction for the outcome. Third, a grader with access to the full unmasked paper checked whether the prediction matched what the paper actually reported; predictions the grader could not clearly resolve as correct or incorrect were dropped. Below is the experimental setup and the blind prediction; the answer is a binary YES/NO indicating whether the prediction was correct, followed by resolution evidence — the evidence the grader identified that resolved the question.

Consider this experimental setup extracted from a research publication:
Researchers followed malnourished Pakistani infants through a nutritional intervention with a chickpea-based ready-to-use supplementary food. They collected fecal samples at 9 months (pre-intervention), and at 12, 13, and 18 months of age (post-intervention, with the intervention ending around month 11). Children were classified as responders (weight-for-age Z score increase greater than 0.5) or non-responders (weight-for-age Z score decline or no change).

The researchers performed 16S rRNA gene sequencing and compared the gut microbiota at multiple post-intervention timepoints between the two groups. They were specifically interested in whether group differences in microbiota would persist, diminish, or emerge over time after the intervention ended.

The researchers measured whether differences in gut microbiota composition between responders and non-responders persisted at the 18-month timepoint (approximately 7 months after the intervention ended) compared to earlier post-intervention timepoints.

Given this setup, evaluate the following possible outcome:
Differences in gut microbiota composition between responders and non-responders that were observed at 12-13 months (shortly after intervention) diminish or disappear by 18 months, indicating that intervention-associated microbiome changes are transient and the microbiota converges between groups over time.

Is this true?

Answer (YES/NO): YES